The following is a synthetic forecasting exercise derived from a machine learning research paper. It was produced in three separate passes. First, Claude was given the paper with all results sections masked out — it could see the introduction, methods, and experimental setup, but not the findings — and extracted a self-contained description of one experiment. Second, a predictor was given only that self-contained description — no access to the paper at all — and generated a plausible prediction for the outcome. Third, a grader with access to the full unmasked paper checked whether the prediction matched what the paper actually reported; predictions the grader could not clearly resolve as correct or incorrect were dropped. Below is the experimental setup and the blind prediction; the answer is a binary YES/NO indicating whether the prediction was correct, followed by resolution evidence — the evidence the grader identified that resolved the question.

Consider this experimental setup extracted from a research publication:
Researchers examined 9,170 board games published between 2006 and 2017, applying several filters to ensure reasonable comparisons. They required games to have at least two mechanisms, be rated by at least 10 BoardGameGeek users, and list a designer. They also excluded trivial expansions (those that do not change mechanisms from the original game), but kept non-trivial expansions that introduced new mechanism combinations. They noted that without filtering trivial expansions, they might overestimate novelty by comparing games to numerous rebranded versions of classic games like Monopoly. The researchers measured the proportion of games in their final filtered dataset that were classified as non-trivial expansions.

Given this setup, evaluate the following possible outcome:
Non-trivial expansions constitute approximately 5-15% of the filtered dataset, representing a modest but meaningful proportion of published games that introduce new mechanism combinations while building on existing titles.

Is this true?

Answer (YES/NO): YES